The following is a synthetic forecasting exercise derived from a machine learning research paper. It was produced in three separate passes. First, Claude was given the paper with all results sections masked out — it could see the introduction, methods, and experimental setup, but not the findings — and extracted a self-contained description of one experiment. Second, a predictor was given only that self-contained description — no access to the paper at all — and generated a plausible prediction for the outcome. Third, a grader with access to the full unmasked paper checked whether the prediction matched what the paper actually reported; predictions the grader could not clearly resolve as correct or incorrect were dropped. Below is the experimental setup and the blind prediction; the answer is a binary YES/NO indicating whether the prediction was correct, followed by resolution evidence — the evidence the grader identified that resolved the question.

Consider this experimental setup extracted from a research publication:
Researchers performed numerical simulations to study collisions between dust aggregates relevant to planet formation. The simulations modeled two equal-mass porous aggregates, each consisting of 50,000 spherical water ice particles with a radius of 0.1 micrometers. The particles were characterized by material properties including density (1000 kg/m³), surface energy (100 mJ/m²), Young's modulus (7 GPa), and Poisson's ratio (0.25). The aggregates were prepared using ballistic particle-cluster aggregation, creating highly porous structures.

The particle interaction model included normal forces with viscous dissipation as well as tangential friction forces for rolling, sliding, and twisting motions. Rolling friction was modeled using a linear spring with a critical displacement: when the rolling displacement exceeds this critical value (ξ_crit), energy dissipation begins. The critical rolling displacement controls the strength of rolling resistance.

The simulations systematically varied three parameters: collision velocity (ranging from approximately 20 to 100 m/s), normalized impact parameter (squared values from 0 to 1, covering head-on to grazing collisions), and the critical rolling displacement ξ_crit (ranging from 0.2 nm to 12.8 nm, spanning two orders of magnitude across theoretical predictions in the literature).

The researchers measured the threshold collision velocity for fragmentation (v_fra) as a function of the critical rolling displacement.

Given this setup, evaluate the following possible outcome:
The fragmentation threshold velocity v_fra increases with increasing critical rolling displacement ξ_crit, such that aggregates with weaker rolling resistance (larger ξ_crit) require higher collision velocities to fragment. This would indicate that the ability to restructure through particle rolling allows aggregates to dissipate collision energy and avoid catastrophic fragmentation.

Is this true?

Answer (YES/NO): NO